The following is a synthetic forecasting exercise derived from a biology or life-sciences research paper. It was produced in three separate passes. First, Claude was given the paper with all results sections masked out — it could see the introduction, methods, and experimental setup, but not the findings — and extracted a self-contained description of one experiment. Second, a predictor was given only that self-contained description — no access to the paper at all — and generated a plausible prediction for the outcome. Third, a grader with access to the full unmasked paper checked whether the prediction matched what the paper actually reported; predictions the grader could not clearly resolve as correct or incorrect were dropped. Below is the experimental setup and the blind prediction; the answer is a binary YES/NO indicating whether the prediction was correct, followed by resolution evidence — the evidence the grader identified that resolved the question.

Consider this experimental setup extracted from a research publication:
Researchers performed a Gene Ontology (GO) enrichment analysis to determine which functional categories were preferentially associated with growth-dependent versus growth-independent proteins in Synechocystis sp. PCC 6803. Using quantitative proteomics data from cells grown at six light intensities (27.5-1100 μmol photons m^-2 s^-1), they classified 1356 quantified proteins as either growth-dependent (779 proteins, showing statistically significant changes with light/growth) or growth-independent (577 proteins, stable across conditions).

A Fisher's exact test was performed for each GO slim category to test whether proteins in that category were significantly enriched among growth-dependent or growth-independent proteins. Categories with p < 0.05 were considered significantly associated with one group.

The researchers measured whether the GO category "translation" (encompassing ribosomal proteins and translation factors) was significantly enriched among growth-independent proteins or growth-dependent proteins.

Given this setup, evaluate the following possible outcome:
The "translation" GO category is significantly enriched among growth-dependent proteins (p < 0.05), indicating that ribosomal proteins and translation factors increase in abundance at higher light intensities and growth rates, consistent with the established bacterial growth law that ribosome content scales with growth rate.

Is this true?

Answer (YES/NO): YES